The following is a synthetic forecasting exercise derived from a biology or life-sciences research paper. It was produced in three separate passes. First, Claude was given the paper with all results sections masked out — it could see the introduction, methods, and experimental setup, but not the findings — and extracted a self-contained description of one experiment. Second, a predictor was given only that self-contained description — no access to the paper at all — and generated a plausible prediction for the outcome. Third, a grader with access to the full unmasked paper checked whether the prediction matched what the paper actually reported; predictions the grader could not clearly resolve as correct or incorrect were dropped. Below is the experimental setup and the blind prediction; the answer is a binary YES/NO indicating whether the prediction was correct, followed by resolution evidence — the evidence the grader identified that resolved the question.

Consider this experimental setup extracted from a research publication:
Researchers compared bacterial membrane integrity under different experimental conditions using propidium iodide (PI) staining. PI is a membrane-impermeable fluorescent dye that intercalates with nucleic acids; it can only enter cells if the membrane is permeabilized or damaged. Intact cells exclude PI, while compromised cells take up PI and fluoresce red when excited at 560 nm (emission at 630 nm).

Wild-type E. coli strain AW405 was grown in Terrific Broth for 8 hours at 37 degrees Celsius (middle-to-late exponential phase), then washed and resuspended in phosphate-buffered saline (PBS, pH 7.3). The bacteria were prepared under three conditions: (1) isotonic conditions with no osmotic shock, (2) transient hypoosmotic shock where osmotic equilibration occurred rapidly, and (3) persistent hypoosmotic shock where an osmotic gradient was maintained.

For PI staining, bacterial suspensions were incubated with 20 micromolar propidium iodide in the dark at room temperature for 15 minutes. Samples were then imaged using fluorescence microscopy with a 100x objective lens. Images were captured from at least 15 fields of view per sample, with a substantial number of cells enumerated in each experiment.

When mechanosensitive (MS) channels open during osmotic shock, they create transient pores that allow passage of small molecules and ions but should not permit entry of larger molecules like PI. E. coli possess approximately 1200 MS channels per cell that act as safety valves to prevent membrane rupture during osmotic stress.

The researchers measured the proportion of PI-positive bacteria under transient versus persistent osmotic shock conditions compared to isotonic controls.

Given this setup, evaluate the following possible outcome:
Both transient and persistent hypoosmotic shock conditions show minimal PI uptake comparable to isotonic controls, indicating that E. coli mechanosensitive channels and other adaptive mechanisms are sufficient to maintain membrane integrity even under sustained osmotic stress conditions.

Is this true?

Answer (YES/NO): NO